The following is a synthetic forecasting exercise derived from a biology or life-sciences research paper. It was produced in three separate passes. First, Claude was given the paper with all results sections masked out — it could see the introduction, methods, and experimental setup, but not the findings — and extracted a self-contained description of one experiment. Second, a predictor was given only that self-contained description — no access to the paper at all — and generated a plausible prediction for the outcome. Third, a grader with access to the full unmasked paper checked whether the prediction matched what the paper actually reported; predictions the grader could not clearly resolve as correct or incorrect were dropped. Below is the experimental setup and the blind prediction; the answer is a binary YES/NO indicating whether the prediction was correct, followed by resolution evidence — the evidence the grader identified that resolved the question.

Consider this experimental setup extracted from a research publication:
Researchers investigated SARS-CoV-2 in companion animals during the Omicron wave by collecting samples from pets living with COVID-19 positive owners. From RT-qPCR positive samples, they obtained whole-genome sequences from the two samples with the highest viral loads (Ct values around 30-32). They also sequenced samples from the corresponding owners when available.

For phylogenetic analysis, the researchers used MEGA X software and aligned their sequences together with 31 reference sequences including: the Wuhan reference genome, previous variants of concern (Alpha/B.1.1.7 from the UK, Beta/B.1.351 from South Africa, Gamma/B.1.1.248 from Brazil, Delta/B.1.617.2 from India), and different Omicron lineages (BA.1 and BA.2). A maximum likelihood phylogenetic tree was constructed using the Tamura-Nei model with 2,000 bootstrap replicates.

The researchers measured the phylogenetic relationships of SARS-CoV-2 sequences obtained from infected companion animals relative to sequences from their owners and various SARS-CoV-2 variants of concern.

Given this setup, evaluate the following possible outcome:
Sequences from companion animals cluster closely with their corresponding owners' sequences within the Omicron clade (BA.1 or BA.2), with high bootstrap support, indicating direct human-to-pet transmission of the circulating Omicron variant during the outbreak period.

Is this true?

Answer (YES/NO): YES